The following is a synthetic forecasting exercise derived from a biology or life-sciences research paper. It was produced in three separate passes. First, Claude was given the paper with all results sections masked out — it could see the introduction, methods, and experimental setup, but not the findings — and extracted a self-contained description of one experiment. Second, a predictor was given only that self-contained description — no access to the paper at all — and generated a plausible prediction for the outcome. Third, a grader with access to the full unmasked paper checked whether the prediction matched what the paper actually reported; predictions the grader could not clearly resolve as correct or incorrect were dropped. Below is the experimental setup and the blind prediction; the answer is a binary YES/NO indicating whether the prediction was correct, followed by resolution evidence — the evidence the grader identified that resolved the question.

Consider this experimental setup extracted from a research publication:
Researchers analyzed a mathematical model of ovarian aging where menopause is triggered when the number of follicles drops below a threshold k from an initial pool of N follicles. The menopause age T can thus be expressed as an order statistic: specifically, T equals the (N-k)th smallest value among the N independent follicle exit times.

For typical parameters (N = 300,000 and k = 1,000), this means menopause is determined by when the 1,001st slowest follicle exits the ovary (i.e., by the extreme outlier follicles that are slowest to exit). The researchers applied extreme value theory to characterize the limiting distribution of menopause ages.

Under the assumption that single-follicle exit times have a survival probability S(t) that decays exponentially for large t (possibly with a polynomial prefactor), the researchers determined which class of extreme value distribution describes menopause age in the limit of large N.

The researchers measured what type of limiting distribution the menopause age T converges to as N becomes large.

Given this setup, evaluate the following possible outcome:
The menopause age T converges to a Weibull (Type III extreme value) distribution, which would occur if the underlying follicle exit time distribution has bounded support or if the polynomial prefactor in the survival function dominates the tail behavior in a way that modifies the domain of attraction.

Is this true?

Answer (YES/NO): NO